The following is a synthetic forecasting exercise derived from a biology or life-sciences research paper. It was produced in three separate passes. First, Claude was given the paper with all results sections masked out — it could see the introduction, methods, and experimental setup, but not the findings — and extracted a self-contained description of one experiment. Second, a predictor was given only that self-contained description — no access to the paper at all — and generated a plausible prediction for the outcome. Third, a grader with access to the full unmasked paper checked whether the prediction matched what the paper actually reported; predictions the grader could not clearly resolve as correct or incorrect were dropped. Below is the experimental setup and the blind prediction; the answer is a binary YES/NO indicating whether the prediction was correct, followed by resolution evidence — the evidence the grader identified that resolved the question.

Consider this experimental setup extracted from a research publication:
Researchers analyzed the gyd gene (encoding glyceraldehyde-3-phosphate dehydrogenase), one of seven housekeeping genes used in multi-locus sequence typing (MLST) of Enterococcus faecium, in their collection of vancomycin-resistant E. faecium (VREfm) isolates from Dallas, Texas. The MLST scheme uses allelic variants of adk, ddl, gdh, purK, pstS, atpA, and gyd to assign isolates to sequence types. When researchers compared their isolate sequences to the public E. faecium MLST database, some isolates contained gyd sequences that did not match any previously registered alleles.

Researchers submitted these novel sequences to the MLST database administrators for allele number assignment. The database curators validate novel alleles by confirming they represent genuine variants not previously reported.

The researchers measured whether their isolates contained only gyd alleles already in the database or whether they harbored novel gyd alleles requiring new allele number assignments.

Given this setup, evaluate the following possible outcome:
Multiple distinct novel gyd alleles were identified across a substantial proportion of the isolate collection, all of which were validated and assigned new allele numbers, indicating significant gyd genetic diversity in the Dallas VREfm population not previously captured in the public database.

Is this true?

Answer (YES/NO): NO